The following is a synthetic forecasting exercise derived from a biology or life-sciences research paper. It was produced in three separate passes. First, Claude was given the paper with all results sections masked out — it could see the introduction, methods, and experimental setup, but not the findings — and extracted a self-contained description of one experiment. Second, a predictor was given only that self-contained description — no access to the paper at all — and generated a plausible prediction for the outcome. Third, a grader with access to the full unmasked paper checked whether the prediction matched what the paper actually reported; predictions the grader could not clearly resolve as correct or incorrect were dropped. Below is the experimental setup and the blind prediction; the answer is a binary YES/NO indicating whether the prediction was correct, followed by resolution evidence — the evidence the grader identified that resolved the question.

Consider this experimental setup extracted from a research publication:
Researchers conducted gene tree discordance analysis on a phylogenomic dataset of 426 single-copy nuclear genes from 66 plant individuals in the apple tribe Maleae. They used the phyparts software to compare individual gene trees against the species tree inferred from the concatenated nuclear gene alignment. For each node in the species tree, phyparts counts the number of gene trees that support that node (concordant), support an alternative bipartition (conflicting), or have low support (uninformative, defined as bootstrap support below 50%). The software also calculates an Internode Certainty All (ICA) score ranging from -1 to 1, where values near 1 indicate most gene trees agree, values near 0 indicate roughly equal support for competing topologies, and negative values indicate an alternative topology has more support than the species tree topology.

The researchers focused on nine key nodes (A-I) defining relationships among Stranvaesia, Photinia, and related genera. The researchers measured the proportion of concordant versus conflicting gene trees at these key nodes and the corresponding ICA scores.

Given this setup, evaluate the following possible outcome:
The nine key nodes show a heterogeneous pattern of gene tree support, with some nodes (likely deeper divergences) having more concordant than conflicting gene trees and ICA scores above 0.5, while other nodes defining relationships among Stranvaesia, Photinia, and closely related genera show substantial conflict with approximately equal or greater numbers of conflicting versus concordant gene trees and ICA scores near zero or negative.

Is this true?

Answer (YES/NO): NO